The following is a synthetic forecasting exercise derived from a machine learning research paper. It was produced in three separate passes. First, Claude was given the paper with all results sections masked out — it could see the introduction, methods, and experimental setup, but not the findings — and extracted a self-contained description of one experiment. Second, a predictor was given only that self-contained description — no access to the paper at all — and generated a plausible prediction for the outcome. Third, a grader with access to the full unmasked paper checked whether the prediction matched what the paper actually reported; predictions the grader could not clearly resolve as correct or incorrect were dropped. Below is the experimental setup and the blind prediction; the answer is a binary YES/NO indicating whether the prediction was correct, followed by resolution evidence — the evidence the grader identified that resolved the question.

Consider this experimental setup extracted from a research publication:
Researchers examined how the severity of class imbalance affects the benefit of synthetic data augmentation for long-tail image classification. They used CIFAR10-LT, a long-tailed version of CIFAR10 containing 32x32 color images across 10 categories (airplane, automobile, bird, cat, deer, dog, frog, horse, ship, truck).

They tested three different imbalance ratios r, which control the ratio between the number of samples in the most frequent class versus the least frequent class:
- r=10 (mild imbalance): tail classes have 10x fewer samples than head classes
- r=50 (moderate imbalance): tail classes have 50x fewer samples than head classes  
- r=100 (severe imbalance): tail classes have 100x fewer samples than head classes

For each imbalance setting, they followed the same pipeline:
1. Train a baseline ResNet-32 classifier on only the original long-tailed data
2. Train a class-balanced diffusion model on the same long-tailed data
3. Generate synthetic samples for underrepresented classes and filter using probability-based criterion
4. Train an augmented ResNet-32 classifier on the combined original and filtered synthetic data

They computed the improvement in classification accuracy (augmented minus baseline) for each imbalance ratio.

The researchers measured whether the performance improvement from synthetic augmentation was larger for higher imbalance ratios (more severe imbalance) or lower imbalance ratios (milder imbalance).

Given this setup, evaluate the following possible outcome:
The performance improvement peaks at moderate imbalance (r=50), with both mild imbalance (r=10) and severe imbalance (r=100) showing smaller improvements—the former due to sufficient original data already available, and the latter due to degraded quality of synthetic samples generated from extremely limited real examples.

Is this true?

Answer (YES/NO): NO